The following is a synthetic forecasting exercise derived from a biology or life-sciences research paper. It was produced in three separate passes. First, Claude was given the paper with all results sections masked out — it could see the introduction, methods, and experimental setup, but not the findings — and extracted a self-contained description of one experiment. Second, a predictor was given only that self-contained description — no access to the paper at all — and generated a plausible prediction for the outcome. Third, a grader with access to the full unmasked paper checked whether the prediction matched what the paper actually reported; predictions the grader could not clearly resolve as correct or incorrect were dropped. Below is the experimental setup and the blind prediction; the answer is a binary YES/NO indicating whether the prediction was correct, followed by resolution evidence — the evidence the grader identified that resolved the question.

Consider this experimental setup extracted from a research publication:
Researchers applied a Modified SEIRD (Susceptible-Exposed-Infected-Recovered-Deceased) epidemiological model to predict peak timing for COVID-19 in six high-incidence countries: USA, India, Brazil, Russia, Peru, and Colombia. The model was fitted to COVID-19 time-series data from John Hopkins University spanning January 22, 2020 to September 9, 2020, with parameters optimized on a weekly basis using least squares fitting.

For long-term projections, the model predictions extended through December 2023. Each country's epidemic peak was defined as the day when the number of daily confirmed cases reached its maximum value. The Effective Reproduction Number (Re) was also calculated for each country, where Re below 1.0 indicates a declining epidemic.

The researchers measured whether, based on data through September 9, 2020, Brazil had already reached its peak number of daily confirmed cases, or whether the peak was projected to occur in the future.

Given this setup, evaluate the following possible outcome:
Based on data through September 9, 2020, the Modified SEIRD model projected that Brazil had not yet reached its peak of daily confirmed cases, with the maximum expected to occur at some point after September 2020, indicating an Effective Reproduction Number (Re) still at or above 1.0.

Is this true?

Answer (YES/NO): NO